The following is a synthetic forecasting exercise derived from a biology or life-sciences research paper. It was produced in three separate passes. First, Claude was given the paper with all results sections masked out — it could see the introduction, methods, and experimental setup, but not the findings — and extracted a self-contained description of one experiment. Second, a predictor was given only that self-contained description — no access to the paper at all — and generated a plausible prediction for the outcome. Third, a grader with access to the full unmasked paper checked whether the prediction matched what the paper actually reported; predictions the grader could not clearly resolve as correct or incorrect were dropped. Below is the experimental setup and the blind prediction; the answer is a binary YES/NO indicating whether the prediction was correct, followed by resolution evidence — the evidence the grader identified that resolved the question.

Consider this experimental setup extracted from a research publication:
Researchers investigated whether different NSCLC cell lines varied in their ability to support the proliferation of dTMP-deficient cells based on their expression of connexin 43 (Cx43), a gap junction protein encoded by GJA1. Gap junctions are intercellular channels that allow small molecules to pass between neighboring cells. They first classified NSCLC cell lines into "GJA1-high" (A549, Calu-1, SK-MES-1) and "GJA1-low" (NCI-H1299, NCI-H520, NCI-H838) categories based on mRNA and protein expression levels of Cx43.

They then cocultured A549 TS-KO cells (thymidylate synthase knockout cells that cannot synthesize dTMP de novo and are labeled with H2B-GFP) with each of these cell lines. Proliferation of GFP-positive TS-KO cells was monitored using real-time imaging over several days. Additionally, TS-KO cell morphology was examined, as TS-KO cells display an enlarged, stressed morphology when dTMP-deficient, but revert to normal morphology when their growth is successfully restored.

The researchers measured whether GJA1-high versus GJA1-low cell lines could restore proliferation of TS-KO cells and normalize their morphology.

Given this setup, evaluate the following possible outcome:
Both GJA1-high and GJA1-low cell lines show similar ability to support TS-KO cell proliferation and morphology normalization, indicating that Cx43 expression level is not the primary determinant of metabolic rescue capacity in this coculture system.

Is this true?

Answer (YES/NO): NO